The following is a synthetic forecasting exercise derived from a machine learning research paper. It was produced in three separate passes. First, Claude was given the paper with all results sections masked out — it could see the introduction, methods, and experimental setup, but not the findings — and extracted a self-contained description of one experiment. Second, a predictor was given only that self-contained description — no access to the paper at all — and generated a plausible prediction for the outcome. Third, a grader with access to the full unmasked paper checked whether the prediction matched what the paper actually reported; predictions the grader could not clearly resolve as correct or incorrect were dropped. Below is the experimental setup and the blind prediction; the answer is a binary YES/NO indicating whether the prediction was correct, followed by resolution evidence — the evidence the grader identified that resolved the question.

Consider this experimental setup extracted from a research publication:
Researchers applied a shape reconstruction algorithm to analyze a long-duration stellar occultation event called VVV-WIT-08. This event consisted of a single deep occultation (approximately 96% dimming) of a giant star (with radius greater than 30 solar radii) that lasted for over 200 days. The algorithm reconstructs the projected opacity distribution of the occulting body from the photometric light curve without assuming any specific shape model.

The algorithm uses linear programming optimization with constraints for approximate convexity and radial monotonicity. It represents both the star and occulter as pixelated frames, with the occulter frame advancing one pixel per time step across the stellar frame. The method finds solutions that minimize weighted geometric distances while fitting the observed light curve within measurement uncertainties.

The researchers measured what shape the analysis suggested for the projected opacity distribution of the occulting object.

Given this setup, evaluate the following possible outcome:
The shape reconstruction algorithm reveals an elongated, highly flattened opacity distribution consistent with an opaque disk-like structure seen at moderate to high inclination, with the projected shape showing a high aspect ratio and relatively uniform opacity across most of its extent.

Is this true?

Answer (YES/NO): NO